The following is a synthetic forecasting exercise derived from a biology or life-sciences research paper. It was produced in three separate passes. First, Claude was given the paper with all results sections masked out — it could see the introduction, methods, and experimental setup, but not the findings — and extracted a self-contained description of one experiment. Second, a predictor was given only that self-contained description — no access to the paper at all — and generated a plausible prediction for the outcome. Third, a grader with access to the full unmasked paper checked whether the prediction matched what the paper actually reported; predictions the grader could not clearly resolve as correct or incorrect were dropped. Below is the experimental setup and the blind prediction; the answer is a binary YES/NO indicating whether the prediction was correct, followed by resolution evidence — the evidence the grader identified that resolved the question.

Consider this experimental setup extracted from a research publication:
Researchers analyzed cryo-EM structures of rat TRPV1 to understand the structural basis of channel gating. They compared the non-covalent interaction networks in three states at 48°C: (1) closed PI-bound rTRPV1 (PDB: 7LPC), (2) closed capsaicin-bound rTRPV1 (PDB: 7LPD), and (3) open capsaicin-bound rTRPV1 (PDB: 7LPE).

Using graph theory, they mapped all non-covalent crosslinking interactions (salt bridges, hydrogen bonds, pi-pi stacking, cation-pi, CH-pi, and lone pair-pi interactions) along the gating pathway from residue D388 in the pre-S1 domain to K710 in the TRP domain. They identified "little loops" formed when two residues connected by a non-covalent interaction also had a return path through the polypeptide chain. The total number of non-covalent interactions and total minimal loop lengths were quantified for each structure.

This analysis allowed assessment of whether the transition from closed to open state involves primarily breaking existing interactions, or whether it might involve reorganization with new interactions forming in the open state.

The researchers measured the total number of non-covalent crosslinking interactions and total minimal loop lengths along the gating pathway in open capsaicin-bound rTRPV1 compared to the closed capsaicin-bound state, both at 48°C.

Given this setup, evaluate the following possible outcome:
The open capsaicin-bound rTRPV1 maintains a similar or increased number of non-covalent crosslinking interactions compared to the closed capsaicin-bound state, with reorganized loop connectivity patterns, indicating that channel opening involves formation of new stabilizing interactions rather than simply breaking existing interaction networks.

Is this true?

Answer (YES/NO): NO